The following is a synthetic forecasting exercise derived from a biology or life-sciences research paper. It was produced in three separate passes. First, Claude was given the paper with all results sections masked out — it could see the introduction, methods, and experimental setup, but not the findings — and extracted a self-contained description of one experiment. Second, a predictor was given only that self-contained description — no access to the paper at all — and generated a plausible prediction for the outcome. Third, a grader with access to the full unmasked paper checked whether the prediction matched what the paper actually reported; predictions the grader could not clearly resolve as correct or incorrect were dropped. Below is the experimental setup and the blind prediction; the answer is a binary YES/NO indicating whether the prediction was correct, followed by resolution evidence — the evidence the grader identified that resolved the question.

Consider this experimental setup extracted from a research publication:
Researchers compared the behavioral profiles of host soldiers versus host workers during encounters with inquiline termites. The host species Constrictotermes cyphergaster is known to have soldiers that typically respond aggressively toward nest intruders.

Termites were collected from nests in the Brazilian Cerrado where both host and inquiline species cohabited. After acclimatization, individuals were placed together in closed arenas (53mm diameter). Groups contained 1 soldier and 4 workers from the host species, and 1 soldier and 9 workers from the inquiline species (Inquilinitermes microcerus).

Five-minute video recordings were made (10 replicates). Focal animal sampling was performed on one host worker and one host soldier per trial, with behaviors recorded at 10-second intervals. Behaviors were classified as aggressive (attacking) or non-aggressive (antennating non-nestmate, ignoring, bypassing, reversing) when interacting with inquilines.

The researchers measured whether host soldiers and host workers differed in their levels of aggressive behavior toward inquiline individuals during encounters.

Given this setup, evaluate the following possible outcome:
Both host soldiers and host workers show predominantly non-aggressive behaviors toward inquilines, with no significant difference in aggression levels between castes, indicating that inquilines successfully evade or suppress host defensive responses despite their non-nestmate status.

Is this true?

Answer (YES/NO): NO